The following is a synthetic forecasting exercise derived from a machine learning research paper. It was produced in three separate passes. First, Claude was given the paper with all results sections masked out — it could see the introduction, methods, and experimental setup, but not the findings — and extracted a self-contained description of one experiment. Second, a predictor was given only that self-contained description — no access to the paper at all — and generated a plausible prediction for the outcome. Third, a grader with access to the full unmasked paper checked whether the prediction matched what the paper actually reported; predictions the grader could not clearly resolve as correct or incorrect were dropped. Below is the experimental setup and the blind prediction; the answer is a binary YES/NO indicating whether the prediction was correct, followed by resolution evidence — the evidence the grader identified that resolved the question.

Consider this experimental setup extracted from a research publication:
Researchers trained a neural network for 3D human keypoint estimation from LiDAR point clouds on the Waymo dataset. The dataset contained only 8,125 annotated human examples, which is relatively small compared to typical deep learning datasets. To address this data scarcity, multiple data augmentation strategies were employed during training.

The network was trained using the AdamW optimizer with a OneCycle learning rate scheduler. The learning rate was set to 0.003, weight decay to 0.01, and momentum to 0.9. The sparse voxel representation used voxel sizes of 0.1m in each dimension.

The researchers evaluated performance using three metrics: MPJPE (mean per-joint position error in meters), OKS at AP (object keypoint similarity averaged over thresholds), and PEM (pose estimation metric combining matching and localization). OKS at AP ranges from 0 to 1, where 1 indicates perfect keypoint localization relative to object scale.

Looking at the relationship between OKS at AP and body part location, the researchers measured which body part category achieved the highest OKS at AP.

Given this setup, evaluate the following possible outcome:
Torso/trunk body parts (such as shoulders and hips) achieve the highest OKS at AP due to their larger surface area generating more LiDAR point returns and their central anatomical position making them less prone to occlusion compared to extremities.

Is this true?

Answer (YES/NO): YES